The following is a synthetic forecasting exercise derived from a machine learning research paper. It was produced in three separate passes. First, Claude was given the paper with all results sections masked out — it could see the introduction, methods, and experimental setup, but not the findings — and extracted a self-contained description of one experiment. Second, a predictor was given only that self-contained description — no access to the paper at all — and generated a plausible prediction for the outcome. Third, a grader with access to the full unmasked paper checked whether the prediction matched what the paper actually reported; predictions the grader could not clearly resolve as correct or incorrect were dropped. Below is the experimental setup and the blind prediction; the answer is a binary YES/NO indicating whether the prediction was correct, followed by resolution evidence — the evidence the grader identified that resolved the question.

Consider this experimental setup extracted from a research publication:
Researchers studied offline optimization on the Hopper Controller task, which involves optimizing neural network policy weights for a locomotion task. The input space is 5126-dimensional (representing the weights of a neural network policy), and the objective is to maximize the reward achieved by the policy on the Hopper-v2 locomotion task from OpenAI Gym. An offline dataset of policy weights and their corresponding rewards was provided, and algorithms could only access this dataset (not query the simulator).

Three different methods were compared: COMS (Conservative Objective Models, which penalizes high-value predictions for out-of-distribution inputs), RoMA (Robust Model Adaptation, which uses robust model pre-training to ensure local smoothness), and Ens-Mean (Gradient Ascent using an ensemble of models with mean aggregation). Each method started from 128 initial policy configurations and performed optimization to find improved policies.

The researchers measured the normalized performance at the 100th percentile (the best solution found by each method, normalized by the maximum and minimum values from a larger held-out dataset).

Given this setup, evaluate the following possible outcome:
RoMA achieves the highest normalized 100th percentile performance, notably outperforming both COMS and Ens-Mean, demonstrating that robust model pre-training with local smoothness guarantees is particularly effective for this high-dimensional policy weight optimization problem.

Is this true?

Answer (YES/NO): NO